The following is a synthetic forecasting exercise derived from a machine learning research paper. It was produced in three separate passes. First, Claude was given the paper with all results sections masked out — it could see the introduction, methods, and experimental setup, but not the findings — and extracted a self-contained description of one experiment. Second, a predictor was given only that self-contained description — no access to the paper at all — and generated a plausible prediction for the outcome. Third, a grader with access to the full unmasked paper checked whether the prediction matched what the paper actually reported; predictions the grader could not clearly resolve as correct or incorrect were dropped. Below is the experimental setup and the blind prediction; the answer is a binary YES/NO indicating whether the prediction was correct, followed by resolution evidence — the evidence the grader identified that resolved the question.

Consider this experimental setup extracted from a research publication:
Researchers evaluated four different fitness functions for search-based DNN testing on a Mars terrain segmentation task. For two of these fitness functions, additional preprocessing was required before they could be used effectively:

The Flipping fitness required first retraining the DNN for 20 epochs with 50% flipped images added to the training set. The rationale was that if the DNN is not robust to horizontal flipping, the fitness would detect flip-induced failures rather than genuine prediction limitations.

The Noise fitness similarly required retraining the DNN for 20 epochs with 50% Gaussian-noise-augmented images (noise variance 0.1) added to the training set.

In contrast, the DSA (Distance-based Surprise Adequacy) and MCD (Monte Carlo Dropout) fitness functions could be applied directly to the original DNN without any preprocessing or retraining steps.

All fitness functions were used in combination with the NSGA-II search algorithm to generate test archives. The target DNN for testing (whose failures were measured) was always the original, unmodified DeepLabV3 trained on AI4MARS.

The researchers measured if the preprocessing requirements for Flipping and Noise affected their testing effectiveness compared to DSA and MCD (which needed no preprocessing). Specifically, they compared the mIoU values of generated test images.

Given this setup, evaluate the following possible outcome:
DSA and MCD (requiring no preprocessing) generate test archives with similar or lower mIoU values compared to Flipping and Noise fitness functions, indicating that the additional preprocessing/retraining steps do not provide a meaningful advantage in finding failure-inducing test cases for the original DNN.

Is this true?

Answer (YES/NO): NO